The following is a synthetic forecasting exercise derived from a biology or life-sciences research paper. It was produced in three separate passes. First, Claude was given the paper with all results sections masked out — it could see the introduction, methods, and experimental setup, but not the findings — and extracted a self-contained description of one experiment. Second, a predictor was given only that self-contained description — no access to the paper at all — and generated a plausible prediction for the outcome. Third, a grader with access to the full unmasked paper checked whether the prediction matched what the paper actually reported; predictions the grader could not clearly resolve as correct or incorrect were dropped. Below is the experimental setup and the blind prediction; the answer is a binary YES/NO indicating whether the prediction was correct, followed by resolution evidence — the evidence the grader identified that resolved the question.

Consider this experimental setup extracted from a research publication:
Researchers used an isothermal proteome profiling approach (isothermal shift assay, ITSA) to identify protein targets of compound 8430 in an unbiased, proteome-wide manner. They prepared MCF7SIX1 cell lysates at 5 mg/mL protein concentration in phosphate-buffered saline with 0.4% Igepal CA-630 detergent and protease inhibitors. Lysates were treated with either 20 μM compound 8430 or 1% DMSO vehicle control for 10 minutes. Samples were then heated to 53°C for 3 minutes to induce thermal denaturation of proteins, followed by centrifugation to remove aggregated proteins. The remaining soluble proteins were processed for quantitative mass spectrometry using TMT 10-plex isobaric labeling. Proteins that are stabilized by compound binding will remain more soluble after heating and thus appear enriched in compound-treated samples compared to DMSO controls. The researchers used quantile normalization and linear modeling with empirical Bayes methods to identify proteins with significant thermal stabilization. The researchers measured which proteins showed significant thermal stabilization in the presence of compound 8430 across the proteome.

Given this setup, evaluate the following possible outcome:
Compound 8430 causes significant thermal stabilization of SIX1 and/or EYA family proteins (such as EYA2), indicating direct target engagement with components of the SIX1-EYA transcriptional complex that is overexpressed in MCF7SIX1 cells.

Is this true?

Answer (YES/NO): NO